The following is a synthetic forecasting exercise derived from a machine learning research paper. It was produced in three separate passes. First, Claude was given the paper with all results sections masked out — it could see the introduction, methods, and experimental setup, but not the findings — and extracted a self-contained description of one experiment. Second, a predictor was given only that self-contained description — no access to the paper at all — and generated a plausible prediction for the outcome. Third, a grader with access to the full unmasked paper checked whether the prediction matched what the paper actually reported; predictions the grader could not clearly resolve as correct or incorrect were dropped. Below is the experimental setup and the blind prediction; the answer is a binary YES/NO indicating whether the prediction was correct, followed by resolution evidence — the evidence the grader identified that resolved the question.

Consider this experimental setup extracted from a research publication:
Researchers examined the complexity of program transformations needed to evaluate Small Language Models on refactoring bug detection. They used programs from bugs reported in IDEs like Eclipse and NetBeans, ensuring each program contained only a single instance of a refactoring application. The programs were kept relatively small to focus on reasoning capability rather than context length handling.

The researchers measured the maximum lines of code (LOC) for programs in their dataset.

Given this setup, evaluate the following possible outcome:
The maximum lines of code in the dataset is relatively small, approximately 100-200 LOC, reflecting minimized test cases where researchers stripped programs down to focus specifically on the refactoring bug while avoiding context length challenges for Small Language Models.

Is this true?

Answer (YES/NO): NO